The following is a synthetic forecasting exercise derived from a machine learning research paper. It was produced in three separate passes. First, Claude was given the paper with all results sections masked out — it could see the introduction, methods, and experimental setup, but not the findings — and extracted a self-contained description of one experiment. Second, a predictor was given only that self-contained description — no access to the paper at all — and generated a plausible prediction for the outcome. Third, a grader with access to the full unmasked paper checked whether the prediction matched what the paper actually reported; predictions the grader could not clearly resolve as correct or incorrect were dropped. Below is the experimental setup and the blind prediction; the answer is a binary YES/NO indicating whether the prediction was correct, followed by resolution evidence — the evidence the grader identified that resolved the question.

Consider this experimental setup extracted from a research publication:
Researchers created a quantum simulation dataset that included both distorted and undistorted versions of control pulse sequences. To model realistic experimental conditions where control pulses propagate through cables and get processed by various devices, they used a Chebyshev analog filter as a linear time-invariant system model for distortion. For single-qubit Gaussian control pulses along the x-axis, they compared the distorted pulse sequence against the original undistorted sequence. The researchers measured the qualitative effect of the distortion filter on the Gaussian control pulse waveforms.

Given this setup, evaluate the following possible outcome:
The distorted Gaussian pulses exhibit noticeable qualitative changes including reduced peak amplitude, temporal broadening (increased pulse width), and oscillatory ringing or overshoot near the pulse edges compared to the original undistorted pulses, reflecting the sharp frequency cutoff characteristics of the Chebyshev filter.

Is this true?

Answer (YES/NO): NO